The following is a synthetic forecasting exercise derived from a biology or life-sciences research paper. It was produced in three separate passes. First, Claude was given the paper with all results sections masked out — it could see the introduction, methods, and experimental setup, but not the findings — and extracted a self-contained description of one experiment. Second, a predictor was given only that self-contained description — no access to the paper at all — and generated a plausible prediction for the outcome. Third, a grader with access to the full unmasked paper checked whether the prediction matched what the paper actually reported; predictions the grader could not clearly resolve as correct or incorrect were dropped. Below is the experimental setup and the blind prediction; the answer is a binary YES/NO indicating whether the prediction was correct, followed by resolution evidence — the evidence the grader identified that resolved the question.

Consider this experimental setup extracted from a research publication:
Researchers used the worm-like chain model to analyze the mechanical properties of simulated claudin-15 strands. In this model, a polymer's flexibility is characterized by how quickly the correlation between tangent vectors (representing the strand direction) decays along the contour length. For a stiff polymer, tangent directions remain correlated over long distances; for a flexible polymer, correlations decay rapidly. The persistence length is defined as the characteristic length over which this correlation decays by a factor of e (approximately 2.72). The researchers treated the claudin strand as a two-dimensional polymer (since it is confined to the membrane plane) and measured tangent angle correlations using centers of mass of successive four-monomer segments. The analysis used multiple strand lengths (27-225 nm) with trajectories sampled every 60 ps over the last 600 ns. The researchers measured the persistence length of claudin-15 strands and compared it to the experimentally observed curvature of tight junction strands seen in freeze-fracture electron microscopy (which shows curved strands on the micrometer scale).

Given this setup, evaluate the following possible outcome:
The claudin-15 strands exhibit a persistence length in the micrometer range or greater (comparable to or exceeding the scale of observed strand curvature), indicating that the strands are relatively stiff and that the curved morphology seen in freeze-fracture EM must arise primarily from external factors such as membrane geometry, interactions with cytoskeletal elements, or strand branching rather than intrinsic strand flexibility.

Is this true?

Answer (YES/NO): NO